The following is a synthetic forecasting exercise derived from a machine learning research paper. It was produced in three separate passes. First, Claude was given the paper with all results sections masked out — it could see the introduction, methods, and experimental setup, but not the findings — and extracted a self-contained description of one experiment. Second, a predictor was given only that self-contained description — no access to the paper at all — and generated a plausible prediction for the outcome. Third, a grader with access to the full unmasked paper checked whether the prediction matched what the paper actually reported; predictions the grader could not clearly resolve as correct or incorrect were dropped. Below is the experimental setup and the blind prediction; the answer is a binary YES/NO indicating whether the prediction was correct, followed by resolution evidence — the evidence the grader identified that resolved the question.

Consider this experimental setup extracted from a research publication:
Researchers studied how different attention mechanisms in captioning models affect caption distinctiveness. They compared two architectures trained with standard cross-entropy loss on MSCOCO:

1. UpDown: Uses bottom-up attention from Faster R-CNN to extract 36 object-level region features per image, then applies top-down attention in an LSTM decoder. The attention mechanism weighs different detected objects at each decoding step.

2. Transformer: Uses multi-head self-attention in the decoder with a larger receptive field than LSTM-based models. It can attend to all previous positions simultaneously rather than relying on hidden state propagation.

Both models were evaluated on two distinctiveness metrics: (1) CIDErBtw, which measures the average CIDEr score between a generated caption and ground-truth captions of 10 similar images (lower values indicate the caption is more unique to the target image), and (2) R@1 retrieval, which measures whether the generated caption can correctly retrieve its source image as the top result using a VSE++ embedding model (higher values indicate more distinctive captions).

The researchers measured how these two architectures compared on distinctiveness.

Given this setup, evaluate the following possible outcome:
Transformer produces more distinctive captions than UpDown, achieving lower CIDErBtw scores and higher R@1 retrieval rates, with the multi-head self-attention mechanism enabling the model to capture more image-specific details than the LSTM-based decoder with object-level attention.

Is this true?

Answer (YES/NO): NO